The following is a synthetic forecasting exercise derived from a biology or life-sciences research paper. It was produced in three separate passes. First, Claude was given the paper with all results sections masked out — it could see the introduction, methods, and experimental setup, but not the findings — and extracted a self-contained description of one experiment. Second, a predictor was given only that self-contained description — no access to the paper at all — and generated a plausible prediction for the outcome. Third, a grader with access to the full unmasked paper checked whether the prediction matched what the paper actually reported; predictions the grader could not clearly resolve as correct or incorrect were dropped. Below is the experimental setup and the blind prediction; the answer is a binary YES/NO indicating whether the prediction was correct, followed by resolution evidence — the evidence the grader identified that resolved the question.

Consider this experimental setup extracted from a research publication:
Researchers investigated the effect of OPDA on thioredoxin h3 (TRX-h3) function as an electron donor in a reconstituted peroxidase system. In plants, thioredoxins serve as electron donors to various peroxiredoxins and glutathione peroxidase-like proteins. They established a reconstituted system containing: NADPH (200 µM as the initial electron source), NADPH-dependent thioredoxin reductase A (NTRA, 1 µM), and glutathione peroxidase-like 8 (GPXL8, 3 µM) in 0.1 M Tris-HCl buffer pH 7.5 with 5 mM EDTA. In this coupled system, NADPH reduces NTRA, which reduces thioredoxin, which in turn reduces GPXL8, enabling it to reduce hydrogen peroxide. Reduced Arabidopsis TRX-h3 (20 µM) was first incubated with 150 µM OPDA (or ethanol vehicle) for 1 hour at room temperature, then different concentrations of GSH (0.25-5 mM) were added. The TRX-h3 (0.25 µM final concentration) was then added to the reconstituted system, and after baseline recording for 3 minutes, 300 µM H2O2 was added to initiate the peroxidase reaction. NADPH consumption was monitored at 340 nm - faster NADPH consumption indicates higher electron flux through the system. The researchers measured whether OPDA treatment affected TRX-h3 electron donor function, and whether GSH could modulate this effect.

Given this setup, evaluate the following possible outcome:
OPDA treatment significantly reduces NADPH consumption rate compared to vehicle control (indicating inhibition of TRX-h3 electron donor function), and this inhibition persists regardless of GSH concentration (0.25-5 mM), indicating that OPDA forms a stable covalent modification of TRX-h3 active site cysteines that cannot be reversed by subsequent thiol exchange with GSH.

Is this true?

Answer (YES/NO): NO